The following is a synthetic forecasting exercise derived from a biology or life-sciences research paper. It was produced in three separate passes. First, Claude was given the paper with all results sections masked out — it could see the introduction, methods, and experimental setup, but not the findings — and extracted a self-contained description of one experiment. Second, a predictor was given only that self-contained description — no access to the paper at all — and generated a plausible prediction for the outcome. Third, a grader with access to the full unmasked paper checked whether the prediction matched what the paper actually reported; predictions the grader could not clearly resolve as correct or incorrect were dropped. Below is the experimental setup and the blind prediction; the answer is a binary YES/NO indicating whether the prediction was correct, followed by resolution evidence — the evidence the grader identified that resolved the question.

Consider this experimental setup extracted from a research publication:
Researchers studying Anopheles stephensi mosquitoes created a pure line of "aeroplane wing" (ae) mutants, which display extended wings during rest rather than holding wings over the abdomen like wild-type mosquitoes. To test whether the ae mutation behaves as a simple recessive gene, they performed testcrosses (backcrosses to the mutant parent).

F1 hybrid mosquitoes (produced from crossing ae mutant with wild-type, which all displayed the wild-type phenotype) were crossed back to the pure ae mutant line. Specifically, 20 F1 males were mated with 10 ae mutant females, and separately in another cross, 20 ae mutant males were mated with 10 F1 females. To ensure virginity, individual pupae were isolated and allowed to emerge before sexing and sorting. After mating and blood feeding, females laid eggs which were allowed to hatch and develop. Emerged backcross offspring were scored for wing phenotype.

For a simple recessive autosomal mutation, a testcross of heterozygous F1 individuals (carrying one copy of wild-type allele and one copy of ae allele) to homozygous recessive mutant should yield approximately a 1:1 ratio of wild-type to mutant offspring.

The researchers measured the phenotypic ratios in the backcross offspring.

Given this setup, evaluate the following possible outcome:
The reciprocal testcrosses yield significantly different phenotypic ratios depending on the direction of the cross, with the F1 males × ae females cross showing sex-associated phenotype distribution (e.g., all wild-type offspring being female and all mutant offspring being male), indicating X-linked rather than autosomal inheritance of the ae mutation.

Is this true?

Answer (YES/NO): NO